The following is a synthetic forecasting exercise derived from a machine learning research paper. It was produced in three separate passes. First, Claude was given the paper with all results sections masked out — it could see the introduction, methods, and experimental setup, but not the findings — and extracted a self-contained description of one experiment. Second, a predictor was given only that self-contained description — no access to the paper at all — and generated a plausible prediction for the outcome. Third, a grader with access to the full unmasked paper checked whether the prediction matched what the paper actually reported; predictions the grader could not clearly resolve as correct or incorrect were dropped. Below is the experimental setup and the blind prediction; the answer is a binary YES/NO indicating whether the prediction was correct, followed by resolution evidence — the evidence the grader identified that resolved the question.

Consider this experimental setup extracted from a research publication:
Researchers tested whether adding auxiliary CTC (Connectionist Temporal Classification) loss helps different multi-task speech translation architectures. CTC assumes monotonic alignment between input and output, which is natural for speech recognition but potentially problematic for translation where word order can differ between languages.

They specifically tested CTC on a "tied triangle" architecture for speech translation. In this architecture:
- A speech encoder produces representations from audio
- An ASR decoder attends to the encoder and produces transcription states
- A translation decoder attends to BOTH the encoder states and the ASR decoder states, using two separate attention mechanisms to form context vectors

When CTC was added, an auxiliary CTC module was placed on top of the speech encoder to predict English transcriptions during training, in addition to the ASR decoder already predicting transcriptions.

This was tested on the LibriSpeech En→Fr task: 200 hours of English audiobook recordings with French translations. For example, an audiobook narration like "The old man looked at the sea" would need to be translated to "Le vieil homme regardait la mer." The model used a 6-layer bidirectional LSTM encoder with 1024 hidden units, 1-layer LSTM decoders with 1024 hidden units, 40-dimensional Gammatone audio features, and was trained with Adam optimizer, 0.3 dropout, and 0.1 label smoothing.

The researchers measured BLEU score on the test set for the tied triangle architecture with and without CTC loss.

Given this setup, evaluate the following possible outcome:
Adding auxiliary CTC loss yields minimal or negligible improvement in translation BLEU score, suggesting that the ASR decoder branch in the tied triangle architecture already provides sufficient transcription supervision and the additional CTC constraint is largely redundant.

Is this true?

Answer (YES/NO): NO